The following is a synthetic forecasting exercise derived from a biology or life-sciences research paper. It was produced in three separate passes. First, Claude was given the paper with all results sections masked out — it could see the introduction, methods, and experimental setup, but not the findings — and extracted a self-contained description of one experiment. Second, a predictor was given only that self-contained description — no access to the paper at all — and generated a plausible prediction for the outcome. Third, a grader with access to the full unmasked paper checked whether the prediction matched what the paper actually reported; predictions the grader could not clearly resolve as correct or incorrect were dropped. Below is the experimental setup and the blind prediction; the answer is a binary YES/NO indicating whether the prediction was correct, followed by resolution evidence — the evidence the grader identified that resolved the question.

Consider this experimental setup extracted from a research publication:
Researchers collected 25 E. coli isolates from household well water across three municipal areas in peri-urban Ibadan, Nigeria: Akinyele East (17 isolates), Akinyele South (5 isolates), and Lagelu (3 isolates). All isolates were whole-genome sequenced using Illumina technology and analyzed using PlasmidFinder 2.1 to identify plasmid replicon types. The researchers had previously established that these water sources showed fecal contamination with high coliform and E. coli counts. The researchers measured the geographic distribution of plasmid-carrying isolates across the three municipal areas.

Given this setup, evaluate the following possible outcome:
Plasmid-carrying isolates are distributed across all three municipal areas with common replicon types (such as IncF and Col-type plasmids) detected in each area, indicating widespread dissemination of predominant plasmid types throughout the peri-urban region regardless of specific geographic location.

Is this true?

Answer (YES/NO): NO